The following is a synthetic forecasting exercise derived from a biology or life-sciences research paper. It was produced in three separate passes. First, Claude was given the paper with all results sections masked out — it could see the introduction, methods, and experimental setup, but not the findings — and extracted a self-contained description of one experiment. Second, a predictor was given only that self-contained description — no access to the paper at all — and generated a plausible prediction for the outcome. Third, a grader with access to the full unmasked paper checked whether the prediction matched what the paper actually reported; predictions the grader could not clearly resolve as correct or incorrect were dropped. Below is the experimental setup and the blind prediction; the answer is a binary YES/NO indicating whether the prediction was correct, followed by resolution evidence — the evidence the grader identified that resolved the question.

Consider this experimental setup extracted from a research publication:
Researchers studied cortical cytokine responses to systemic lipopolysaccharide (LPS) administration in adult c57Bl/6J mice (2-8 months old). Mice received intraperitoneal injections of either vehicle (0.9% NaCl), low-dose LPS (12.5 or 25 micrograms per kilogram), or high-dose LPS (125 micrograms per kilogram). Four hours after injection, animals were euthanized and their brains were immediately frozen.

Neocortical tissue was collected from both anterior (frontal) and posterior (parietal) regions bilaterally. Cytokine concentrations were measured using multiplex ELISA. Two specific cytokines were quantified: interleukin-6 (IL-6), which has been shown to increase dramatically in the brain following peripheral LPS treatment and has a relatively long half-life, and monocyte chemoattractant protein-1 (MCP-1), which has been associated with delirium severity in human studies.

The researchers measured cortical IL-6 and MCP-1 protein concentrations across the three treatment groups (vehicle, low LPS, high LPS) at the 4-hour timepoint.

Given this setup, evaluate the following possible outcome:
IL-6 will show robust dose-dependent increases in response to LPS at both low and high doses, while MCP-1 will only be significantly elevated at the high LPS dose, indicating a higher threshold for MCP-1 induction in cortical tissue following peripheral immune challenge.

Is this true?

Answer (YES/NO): NO